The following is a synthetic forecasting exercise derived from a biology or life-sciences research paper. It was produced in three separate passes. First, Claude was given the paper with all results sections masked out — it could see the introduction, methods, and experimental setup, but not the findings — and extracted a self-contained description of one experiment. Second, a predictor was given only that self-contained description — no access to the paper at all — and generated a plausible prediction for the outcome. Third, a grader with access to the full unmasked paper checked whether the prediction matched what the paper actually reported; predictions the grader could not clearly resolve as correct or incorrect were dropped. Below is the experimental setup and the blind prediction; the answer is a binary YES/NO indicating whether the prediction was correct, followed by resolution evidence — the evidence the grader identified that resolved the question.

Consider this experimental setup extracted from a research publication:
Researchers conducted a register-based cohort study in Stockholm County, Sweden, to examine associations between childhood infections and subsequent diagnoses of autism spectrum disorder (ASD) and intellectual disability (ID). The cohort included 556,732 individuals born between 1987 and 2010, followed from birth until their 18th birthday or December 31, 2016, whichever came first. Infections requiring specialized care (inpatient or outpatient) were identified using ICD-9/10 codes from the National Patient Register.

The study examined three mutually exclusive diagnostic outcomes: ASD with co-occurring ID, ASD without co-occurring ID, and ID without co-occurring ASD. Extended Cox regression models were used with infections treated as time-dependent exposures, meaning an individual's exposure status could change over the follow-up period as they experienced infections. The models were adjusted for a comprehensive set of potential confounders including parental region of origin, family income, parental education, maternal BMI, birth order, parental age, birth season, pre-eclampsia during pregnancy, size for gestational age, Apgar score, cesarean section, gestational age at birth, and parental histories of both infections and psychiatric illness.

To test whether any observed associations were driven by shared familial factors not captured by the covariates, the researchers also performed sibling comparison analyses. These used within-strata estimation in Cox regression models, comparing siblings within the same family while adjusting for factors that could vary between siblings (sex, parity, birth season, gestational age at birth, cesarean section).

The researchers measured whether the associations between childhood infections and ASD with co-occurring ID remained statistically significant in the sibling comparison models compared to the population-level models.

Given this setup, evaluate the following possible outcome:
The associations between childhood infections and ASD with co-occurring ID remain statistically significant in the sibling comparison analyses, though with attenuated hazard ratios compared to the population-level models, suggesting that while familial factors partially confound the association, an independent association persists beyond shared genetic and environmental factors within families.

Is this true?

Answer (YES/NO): YES